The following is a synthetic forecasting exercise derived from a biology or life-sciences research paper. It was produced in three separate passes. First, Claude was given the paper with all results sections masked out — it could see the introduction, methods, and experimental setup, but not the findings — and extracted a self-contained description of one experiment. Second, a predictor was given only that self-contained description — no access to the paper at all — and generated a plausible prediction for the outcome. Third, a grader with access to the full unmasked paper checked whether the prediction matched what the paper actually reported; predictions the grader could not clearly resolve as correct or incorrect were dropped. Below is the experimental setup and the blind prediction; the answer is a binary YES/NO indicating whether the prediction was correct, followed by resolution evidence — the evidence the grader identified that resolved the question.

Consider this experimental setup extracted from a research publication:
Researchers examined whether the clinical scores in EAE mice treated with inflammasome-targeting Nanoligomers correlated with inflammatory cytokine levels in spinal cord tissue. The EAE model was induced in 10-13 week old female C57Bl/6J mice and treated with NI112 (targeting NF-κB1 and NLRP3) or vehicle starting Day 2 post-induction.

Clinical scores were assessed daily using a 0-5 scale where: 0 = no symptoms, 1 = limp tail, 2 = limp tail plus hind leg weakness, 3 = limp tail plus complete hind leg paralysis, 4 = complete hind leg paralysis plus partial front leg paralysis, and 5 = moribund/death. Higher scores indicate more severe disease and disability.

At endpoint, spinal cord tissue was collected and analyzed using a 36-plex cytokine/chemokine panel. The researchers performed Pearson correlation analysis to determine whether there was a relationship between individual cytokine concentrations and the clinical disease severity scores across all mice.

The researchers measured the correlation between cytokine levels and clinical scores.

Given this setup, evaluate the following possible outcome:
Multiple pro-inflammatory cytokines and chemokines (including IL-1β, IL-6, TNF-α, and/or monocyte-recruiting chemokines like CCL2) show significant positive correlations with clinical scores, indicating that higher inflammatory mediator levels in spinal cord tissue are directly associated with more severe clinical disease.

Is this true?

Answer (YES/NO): YES